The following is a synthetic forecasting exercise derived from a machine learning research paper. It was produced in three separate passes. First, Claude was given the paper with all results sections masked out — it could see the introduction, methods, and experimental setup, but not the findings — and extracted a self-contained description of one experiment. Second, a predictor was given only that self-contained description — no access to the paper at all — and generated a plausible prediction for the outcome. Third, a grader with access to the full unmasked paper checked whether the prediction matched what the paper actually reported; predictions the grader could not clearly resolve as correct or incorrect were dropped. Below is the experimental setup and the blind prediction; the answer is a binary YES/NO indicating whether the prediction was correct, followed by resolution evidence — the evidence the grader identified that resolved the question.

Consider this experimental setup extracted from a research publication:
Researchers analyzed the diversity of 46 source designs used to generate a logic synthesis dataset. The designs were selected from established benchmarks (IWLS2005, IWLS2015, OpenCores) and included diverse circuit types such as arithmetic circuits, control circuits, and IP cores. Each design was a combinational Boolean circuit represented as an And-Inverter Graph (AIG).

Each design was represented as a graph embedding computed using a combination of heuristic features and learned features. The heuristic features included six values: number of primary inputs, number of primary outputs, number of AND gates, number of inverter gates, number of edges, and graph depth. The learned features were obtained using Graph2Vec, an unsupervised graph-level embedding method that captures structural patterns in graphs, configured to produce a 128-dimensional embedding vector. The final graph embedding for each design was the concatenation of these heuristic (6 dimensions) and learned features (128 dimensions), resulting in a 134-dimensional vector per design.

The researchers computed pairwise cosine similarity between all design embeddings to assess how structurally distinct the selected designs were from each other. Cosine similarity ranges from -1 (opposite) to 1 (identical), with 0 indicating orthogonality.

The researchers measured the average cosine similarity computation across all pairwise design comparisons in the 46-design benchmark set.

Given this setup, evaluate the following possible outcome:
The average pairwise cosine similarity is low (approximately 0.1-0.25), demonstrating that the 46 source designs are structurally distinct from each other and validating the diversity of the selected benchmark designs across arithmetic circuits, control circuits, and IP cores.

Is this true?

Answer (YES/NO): NO